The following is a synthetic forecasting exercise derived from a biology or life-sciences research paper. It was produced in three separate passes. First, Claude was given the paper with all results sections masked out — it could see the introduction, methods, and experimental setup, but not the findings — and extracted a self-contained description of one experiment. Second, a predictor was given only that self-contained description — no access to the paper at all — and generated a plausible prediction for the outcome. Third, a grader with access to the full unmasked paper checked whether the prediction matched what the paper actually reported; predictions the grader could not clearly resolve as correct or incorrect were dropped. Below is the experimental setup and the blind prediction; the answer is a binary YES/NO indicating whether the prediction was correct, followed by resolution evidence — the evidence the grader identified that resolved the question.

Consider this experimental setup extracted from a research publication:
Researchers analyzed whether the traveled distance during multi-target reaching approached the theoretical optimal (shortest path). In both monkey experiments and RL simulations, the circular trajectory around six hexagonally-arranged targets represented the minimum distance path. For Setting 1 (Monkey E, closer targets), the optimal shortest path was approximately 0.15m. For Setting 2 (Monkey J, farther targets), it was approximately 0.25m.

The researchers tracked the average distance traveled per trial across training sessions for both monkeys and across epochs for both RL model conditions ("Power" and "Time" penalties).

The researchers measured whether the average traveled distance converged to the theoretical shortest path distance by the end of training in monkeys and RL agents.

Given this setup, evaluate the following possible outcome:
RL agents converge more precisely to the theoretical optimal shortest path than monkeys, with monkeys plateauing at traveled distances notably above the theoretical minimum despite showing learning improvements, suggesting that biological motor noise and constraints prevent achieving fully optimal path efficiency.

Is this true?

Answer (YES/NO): NO